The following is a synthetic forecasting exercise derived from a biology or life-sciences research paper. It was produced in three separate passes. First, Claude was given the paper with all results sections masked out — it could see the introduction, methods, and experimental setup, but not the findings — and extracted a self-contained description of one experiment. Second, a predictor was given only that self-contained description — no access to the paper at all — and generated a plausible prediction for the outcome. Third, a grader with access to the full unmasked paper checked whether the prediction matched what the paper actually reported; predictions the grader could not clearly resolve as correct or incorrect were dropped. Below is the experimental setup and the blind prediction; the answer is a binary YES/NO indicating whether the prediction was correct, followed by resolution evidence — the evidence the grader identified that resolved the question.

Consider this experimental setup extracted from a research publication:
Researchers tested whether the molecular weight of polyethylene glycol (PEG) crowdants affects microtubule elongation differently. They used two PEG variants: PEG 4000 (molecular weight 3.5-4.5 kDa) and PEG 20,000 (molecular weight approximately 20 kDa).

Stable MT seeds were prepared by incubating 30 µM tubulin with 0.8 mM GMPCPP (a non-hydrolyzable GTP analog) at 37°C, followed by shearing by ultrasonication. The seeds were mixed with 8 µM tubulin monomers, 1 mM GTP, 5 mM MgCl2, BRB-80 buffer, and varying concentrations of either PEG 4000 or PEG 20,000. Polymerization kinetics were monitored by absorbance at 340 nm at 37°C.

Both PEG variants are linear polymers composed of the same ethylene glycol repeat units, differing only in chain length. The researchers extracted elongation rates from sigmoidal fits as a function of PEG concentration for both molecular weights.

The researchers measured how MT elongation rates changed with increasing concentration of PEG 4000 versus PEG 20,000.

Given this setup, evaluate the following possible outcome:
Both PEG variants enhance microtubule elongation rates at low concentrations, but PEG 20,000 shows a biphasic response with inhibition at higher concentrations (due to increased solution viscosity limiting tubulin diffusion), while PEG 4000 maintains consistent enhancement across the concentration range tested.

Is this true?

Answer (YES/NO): NO